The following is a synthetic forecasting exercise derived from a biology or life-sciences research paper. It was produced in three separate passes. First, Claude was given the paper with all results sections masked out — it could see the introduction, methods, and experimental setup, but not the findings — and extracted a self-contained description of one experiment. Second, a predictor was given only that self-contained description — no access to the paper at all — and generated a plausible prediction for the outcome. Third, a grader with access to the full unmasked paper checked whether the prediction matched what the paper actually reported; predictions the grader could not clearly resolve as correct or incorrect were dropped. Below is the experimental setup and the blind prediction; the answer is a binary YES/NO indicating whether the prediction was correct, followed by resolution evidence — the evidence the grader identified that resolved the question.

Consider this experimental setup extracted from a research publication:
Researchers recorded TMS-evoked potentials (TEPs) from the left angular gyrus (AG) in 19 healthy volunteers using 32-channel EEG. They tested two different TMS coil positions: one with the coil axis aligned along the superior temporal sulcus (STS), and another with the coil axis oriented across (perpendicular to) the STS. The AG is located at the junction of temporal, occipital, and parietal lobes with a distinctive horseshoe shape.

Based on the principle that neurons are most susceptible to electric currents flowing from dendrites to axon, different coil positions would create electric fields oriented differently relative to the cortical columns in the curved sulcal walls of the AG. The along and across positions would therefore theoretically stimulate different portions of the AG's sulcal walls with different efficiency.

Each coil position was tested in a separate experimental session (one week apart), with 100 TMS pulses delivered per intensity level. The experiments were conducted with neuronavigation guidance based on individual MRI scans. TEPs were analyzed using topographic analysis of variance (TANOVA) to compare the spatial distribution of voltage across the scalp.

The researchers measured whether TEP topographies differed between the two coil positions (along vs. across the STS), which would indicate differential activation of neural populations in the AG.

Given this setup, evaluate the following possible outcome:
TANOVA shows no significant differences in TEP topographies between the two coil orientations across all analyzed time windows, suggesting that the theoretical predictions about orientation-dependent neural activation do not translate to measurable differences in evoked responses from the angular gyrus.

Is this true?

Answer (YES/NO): NO